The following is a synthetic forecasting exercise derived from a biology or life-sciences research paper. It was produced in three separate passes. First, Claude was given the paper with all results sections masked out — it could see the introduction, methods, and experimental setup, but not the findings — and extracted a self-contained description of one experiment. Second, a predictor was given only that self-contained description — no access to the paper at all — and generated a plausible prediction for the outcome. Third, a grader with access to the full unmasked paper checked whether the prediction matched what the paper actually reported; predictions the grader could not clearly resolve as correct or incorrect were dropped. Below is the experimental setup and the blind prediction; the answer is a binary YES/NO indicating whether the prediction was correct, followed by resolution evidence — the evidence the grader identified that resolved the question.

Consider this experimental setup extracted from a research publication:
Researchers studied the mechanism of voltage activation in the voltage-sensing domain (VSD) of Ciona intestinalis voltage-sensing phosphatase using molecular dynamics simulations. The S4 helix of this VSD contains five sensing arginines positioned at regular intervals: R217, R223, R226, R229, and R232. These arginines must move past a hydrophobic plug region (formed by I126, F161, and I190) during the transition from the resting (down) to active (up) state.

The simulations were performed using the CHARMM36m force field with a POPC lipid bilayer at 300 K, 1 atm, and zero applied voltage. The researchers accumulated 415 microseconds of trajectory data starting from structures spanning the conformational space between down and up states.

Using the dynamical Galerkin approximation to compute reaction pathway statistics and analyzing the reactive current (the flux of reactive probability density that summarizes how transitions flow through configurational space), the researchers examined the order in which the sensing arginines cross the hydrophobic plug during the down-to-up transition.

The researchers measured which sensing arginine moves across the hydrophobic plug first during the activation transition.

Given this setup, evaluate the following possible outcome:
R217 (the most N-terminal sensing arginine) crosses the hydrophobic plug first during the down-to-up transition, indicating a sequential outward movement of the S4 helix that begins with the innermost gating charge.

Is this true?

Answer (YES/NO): NO